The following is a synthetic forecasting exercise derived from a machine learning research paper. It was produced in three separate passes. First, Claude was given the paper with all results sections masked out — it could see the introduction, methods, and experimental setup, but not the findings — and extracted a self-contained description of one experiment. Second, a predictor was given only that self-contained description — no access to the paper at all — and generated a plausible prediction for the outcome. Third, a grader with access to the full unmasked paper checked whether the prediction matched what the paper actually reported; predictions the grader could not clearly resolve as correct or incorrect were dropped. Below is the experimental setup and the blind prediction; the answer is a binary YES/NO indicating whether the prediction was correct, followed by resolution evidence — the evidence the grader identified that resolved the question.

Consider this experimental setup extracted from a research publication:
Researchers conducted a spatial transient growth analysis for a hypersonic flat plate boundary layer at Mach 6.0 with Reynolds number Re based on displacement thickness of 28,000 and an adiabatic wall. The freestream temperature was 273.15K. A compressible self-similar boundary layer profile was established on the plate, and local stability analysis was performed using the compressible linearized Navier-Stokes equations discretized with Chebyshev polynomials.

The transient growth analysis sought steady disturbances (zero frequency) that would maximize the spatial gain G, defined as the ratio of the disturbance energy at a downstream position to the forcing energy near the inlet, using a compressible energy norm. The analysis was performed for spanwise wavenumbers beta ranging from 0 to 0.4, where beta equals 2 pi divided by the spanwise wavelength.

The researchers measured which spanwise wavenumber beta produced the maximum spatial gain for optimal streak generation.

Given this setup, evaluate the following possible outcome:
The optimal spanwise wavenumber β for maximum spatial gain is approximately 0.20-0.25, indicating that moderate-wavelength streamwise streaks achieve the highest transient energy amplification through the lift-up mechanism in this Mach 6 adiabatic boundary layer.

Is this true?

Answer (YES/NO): NO